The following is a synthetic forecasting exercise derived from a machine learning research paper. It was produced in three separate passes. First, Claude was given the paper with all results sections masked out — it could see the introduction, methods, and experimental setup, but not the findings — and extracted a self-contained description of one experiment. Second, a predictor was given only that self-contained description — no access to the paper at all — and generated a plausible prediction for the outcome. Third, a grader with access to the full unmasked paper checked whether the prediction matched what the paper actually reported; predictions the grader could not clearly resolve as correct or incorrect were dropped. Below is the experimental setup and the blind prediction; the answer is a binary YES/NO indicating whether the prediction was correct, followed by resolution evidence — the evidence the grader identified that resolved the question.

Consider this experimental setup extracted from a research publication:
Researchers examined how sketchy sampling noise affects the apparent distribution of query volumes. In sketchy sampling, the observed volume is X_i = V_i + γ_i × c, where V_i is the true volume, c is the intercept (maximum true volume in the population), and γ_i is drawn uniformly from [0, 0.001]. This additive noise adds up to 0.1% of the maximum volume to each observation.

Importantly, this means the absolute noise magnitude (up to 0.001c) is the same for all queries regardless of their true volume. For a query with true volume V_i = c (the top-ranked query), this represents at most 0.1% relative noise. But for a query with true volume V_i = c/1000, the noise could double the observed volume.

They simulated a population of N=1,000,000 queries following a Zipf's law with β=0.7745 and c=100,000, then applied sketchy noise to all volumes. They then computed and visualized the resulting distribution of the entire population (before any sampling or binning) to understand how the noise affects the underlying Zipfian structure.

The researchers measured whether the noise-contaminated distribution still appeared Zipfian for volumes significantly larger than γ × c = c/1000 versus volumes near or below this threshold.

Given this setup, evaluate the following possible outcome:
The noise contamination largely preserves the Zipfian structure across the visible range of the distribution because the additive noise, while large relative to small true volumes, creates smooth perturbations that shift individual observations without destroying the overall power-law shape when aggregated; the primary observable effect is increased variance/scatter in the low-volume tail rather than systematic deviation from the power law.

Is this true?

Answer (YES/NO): NO